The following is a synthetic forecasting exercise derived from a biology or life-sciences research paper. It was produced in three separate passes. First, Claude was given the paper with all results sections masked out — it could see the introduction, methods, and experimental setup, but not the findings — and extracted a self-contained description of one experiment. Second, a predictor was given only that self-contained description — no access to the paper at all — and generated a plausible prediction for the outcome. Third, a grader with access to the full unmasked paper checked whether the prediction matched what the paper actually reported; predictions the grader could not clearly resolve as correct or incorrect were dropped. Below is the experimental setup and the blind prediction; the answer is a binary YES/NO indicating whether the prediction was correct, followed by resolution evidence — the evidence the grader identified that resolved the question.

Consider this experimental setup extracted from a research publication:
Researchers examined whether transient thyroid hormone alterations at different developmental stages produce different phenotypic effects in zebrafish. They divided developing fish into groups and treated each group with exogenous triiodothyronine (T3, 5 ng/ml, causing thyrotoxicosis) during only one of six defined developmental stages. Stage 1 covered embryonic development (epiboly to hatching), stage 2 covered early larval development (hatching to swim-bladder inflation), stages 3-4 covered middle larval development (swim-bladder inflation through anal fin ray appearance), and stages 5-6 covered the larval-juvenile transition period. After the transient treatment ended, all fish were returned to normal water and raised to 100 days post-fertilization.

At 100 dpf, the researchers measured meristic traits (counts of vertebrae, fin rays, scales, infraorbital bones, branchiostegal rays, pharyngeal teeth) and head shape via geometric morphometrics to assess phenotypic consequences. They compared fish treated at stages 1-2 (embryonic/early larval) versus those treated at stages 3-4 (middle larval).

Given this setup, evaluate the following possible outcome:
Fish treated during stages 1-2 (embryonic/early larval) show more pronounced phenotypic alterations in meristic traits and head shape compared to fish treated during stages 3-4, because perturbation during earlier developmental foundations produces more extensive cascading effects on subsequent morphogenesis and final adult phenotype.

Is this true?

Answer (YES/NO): NO